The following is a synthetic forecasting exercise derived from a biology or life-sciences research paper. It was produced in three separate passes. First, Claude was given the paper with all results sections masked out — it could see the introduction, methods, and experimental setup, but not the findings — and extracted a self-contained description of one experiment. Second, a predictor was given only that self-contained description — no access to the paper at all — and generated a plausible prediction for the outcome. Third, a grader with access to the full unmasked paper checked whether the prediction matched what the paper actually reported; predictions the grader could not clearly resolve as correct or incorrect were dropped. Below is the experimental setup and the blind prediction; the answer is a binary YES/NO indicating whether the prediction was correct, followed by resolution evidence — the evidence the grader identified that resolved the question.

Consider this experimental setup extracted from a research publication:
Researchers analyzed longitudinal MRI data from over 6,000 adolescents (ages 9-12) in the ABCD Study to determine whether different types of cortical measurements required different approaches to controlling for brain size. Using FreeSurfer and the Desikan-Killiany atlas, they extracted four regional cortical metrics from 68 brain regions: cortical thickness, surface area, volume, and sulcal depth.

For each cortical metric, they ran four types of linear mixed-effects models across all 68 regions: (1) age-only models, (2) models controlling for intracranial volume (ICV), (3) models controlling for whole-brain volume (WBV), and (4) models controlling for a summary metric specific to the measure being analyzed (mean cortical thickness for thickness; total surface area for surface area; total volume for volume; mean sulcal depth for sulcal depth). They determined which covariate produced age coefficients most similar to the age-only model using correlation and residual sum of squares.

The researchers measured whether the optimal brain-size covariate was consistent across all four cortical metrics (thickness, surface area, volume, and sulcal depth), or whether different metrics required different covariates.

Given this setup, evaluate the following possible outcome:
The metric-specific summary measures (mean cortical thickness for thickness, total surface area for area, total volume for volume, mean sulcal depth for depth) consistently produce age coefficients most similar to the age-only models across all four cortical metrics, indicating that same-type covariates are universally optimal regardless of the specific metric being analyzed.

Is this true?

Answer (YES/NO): NO